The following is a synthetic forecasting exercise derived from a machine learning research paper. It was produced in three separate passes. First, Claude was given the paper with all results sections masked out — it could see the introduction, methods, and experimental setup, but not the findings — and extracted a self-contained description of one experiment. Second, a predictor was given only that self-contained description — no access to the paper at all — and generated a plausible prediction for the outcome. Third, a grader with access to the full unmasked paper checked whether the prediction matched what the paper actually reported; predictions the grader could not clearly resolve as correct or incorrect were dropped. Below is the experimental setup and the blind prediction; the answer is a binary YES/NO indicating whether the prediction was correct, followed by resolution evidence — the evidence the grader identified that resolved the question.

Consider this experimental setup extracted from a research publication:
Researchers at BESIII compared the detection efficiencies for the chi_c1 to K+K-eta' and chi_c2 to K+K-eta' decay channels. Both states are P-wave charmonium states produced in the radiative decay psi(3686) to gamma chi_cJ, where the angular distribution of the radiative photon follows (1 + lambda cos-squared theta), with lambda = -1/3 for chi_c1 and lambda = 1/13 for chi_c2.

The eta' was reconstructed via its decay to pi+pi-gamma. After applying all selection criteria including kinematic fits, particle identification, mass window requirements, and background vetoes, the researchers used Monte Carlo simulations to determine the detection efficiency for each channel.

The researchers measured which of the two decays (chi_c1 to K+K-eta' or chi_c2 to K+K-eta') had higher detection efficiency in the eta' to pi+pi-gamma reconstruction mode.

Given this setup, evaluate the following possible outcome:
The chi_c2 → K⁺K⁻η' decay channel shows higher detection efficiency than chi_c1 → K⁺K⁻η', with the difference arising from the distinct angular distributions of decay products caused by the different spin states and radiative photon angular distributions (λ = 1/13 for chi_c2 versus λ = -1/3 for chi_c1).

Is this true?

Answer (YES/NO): YES